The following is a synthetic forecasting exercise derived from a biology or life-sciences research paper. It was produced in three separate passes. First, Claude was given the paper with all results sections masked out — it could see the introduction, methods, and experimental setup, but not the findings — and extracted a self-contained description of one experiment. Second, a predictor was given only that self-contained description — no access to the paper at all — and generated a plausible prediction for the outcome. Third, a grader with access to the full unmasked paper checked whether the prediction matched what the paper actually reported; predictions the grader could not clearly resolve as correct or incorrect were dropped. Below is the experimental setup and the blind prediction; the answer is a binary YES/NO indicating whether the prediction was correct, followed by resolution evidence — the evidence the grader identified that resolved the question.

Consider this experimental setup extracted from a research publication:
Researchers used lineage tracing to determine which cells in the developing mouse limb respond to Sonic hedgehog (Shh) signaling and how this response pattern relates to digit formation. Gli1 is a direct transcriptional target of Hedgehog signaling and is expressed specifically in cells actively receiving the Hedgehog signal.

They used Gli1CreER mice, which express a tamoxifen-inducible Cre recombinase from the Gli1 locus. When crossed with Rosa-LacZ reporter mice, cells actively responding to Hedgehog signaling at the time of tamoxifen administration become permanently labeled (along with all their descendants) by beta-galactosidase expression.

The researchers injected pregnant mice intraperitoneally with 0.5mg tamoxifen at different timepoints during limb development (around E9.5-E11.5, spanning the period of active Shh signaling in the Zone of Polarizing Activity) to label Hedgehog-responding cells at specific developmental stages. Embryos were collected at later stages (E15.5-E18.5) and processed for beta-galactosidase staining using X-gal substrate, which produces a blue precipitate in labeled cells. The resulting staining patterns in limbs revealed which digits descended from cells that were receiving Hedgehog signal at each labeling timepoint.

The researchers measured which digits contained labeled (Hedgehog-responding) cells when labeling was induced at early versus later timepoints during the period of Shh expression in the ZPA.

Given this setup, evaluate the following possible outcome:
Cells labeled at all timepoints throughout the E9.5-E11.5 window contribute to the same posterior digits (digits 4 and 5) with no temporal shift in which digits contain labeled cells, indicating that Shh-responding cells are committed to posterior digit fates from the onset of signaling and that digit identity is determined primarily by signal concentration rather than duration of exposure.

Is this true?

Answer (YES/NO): NO